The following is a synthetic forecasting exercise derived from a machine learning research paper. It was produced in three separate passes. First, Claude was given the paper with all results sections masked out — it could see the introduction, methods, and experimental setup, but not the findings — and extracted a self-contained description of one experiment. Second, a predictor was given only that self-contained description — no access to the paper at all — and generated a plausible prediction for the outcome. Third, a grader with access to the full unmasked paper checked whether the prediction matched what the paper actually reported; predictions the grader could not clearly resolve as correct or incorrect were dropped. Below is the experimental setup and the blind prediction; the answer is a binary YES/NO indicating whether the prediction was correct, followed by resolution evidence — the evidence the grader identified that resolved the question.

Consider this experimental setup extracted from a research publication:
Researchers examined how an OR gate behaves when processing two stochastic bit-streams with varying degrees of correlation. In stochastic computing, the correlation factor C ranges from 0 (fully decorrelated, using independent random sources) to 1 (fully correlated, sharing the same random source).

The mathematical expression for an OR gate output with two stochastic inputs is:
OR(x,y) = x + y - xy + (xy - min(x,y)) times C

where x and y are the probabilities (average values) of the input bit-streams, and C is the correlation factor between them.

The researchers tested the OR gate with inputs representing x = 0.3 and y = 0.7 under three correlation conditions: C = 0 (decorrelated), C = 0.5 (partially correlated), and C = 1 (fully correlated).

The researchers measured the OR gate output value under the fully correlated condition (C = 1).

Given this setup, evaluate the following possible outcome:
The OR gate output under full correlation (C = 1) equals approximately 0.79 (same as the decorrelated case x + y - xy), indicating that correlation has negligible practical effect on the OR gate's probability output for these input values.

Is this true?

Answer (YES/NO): NO